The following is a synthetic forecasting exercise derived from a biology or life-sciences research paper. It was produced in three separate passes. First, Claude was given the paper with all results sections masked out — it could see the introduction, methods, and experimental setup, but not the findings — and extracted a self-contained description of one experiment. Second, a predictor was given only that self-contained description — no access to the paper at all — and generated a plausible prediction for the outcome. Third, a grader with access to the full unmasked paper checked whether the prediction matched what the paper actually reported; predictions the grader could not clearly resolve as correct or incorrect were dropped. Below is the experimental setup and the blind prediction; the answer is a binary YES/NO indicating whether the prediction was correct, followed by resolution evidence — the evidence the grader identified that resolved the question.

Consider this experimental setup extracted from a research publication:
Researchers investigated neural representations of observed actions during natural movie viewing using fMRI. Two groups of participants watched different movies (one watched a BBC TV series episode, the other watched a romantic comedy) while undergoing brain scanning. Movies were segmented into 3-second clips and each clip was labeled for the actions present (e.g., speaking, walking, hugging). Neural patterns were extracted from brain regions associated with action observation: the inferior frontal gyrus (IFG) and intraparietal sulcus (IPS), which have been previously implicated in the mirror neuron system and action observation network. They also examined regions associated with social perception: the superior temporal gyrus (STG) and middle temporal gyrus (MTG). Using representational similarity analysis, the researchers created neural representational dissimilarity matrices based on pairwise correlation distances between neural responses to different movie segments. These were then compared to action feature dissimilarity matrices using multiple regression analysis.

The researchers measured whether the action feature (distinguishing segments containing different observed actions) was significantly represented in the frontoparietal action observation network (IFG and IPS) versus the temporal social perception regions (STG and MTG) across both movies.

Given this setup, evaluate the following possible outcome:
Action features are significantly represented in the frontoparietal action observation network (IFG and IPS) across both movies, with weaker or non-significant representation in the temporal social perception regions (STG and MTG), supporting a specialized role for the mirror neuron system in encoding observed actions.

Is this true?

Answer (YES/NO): NO